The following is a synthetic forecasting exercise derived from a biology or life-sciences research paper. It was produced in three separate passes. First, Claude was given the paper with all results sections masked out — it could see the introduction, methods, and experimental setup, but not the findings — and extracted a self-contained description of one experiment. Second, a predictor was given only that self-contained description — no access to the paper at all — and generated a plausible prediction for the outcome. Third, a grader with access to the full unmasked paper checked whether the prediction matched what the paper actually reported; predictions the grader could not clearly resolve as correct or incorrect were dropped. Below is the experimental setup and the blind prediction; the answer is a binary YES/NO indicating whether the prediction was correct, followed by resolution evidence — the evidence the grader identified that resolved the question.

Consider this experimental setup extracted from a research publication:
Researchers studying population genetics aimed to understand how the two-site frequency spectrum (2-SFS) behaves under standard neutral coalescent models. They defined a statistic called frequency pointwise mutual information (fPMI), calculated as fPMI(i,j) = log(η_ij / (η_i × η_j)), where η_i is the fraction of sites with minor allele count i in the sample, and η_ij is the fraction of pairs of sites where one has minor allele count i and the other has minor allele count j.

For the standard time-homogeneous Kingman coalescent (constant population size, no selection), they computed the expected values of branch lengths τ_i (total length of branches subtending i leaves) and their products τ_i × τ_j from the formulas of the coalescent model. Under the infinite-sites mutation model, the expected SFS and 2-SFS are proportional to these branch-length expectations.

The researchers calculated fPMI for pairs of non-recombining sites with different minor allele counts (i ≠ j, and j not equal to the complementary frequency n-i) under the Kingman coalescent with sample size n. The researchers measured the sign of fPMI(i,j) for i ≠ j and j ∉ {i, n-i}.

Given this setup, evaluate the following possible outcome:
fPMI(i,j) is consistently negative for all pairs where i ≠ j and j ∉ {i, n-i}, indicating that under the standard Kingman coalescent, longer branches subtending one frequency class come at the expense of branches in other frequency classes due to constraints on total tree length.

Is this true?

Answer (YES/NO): YES